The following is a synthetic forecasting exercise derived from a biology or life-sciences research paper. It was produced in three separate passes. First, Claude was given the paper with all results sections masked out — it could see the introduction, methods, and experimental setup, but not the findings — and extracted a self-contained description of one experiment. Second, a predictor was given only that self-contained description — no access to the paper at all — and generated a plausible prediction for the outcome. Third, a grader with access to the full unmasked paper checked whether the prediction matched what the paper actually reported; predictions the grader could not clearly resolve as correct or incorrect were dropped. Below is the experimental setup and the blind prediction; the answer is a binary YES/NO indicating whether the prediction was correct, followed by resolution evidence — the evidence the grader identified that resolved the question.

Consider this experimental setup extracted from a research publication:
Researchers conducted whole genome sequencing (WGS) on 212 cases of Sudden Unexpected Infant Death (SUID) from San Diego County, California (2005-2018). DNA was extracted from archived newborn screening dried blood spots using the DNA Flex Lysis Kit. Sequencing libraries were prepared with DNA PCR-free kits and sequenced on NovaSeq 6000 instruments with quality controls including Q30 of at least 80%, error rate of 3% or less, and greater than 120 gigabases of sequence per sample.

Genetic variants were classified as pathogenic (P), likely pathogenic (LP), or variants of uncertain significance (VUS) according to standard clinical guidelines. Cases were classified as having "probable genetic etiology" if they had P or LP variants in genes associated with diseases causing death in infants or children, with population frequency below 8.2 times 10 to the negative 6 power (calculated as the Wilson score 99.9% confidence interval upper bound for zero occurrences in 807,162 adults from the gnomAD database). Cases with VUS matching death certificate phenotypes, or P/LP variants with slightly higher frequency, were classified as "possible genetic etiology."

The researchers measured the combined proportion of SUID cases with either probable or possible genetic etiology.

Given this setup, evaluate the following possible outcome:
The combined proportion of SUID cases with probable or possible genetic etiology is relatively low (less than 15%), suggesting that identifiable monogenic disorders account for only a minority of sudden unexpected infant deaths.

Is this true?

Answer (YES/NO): NO